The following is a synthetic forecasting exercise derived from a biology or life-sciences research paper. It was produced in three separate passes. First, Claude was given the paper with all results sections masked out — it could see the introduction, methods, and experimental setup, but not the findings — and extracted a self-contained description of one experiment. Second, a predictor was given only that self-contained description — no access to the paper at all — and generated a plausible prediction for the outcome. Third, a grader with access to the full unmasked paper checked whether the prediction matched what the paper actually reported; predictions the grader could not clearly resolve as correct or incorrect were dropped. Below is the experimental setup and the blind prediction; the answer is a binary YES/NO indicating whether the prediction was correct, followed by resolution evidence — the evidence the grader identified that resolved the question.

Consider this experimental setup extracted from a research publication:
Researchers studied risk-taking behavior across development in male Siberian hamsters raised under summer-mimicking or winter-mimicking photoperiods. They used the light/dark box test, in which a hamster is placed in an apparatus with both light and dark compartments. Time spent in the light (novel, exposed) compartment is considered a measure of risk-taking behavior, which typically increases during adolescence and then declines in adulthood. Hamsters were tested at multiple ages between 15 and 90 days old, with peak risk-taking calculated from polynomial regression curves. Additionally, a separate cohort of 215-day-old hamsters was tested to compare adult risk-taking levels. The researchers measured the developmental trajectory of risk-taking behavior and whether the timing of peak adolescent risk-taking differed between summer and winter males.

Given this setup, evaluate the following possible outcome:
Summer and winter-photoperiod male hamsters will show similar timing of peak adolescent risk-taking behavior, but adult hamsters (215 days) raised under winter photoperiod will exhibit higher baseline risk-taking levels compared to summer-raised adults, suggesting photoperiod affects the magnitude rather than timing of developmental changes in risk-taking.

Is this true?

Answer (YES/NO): NO